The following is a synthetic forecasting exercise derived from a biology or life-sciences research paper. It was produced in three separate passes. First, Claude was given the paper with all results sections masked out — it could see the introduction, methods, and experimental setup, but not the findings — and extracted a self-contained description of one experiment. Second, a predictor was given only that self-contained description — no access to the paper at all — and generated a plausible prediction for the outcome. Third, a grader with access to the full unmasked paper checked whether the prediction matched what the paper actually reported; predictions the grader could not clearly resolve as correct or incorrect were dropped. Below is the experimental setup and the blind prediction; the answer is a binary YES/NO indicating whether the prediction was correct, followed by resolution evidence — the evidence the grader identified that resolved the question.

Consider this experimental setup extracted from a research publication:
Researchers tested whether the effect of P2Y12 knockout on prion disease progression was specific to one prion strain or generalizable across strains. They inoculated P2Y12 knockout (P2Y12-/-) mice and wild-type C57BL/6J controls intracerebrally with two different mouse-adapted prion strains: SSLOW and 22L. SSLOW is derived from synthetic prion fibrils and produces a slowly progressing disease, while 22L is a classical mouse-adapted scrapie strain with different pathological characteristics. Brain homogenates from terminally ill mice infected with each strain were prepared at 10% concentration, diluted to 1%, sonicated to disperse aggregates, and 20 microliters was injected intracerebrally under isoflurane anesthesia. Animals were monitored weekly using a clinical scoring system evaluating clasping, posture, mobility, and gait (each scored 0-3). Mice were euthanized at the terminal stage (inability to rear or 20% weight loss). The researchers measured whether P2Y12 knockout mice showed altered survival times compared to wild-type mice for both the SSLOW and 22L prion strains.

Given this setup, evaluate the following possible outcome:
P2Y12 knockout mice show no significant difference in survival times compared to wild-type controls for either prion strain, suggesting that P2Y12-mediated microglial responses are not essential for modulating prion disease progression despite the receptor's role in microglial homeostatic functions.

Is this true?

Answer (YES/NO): NO